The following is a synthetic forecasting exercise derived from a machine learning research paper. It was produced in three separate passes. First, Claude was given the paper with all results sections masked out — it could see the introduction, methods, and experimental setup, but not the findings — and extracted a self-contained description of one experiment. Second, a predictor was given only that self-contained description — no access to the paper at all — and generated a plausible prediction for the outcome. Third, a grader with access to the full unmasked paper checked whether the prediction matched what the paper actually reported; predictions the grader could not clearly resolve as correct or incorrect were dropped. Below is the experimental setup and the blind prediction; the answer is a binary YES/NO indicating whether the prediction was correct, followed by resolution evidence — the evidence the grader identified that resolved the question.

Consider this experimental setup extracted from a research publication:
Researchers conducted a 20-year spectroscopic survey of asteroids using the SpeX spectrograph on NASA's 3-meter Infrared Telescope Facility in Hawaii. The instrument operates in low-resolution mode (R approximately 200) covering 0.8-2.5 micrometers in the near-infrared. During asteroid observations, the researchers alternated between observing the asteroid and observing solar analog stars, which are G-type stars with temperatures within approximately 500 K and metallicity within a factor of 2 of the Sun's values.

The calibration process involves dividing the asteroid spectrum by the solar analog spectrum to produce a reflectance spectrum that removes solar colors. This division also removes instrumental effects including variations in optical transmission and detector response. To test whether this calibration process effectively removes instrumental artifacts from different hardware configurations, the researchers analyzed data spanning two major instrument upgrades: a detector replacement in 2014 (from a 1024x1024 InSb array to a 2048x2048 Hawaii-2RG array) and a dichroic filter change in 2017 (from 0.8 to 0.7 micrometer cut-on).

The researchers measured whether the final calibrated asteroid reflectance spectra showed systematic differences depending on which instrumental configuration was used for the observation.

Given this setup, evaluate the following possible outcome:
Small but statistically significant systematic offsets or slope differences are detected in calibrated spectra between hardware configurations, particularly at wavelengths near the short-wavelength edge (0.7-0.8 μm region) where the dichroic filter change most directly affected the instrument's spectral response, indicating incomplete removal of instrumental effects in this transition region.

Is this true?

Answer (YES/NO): NO